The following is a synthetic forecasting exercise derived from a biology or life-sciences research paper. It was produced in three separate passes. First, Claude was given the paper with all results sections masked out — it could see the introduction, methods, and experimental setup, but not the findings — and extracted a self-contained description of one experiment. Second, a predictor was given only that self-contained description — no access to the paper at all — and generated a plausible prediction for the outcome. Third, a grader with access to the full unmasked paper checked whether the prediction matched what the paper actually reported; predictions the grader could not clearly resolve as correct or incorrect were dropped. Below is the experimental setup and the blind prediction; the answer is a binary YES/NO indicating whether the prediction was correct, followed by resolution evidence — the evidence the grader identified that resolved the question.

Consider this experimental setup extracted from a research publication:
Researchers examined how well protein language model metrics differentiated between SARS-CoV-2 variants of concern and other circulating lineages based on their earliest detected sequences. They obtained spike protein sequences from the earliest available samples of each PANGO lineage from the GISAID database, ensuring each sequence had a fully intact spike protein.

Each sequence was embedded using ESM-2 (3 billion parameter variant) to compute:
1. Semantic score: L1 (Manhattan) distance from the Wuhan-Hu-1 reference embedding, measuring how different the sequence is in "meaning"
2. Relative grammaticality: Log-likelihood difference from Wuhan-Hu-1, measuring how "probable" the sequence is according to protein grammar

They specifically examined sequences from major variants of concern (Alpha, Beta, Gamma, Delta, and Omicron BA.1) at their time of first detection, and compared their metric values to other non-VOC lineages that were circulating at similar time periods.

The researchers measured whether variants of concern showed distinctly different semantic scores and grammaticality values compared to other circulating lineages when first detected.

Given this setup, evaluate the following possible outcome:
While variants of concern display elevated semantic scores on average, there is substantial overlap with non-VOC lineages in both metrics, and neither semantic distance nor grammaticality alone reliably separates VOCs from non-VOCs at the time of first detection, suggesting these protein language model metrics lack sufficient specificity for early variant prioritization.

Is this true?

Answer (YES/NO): NO